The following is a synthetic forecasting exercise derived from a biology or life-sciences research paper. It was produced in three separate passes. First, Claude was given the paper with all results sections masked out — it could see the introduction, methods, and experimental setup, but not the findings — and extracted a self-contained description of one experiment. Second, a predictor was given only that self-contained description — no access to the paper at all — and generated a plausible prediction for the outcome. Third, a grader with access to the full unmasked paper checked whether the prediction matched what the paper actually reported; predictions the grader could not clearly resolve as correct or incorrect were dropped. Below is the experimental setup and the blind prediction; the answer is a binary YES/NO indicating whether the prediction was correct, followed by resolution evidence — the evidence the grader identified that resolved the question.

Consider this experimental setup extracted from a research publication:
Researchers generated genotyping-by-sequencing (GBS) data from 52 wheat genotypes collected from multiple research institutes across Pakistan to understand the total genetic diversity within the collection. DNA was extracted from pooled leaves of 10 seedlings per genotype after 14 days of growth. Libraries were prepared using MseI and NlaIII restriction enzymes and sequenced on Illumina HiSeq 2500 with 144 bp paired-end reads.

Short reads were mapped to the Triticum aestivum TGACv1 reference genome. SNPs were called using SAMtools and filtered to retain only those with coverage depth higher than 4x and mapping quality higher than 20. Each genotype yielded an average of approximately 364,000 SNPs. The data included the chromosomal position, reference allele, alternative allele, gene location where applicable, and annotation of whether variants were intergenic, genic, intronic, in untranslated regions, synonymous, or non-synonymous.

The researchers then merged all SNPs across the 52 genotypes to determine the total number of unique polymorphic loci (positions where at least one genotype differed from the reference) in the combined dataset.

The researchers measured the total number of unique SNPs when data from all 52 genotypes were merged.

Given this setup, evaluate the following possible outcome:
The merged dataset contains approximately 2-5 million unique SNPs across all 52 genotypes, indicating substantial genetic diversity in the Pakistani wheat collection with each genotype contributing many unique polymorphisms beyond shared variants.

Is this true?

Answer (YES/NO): YES